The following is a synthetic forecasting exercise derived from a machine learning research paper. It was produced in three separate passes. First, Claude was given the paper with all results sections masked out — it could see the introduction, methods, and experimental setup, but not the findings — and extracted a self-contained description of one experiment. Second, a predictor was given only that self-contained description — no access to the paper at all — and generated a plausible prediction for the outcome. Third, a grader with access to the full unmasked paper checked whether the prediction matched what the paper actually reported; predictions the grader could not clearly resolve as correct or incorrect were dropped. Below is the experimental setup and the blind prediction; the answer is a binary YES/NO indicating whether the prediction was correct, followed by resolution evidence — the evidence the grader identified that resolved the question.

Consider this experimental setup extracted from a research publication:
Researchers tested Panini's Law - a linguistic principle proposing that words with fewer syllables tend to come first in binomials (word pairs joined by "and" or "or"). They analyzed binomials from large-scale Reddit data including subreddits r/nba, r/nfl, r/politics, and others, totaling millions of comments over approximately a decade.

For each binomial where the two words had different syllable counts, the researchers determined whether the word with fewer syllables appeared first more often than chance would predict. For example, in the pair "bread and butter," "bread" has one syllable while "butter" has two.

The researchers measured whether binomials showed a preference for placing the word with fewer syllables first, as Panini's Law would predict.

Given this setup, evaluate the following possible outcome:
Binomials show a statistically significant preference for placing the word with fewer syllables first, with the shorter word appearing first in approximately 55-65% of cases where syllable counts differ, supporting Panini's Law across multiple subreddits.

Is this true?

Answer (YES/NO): NO